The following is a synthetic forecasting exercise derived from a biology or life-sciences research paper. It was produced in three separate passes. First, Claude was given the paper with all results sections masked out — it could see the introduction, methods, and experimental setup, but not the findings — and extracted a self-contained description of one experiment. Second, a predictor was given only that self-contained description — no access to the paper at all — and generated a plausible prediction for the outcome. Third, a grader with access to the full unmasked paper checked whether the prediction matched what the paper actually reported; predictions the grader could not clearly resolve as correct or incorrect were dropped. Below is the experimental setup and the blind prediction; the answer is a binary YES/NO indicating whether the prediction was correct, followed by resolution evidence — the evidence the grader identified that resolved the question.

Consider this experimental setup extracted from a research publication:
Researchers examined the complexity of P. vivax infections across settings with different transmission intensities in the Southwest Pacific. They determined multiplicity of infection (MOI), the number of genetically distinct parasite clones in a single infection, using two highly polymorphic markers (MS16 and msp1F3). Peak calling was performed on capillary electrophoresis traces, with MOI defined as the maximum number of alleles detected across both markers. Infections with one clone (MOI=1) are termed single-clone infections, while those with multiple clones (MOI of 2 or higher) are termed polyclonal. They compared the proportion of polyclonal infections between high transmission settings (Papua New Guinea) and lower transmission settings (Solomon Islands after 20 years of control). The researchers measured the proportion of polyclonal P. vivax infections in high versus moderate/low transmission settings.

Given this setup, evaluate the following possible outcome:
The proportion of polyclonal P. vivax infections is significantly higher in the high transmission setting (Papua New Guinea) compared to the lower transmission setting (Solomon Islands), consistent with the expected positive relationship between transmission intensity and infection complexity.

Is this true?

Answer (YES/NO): YES